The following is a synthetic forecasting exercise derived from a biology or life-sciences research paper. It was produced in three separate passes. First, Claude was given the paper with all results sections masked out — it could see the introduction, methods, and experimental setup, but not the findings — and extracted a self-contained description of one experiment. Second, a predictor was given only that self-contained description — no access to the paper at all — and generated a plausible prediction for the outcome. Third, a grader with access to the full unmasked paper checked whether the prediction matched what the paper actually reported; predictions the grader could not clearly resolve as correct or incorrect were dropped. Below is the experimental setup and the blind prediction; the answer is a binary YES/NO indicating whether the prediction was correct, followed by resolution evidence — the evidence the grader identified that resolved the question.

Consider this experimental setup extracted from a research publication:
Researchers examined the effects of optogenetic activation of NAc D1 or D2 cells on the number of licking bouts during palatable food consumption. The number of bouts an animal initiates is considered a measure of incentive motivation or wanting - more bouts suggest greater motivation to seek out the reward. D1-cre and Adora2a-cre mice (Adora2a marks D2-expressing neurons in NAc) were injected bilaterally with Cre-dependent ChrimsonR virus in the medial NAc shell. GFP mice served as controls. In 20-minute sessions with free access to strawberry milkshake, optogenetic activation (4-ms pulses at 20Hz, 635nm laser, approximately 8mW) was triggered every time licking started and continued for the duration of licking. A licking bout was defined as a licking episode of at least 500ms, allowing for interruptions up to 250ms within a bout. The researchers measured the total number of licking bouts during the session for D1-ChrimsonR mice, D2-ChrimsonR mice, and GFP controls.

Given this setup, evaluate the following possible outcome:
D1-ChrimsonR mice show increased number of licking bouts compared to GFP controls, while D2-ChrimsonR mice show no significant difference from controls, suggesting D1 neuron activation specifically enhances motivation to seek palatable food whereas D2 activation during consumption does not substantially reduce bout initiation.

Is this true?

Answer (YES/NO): NO